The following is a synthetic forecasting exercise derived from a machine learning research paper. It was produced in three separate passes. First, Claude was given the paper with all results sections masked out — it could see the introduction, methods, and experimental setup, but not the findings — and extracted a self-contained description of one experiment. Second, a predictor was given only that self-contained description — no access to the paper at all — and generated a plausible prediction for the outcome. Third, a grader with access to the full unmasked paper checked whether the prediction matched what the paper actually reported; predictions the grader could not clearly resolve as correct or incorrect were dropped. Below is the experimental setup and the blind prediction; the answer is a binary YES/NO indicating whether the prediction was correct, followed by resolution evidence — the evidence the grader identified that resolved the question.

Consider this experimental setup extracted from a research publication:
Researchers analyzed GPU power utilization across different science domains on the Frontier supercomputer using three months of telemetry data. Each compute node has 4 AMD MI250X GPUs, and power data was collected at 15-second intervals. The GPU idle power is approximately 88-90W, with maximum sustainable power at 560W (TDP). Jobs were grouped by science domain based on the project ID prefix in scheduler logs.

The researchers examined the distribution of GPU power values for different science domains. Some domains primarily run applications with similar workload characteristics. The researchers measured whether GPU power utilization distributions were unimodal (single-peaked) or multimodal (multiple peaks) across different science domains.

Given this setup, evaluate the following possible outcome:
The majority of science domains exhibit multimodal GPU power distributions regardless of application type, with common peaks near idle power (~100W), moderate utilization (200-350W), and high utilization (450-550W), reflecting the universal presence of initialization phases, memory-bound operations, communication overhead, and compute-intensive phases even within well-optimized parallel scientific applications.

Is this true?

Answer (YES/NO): NO